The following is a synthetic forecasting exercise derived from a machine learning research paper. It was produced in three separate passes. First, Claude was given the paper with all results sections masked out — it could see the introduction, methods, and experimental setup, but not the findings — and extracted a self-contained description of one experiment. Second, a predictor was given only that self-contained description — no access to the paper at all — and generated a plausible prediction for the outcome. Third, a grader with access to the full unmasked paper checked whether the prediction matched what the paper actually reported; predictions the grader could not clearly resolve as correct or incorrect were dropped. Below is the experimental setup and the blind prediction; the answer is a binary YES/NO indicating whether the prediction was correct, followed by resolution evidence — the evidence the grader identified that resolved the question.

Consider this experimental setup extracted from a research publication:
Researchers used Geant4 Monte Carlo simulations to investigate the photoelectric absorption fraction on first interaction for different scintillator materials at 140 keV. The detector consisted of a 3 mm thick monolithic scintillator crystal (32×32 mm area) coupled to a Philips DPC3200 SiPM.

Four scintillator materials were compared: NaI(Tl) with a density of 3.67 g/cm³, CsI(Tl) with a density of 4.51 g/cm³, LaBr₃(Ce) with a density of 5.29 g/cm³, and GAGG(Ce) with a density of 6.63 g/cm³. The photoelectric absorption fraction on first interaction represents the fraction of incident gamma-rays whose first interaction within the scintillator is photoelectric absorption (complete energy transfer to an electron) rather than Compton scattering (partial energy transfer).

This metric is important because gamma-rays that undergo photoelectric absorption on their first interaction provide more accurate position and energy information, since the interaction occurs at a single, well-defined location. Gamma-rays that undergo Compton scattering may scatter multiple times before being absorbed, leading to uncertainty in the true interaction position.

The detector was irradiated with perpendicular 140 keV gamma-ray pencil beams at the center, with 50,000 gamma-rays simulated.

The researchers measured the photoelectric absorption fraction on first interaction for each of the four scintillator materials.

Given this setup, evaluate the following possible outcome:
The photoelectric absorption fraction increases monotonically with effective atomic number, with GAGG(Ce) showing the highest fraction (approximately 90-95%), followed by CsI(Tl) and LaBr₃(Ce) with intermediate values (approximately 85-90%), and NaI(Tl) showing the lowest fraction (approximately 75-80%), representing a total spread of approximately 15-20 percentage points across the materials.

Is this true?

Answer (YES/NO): NO